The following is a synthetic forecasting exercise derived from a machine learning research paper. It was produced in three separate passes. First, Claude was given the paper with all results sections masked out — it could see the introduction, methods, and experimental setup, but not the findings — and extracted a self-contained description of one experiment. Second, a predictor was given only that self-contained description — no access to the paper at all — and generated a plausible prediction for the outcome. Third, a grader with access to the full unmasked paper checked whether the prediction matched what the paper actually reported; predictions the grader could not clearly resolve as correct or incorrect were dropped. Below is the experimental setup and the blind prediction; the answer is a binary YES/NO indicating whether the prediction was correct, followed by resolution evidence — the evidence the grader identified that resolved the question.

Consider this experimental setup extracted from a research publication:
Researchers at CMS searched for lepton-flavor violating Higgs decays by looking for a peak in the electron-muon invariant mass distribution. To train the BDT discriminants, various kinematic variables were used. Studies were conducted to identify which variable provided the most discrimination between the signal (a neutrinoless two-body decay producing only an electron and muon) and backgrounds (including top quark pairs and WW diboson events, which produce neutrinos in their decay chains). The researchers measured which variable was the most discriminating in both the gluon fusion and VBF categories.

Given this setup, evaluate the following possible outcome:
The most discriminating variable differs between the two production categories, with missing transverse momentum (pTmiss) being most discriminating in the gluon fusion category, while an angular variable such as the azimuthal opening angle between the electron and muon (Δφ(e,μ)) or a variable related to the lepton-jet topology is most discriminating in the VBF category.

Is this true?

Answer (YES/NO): NO